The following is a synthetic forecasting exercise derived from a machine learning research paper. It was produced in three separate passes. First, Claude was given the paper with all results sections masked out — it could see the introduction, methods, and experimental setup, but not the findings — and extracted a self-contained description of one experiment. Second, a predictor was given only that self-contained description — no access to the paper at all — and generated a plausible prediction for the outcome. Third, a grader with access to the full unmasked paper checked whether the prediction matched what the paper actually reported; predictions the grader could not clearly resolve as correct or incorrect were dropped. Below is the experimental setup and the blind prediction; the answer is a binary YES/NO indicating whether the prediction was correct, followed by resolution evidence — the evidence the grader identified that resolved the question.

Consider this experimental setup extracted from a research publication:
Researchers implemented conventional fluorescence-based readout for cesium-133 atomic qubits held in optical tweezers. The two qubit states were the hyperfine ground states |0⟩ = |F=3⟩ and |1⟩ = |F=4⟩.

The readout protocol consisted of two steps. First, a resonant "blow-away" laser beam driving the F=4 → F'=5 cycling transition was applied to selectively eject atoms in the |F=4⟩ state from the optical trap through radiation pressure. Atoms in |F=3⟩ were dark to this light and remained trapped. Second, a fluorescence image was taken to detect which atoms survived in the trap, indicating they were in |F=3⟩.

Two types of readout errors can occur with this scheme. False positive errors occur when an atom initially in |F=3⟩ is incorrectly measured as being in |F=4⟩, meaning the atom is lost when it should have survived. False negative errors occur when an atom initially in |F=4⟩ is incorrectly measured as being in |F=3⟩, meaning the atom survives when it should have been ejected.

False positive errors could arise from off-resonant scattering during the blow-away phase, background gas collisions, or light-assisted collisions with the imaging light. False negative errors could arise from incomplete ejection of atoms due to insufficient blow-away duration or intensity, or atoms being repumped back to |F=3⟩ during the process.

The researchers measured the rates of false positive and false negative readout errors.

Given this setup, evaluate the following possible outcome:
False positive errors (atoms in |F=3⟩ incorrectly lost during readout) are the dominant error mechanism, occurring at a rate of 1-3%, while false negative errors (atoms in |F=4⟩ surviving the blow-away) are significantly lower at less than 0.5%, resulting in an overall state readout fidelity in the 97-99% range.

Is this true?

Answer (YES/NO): NO